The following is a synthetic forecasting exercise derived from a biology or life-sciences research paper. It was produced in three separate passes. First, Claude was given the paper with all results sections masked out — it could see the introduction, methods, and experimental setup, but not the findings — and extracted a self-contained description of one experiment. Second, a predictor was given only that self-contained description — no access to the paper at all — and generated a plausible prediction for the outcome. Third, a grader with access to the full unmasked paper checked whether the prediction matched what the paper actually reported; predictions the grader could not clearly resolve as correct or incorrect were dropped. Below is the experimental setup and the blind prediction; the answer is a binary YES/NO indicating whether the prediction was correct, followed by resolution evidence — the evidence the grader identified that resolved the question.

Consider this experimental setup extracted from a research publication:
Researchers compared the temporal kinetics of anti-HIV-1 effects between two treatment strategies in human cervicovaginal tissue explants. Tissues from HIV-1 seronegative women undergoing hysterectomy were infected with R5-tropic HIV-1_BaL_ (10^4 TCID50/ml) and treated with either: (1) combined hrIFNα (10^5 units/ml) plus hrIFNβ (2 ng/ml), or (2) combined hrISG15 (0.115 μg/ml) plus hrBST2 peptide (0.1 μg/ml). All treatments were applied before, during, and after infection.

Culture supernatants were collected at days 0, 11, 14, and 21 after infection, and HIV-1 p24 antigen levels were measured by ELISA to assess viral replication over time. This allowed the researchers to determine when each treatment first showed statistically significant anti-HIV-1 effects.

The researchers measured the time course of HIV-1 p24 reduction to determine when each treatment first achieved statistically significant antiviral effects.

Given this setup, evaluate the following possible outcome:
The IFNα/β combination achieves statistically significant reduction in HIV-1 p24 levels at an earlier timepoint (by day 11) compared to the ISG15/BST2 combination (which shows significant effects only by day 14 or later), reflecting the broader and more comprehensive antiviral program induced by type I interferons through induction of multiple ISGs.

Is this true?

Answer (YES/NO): NO